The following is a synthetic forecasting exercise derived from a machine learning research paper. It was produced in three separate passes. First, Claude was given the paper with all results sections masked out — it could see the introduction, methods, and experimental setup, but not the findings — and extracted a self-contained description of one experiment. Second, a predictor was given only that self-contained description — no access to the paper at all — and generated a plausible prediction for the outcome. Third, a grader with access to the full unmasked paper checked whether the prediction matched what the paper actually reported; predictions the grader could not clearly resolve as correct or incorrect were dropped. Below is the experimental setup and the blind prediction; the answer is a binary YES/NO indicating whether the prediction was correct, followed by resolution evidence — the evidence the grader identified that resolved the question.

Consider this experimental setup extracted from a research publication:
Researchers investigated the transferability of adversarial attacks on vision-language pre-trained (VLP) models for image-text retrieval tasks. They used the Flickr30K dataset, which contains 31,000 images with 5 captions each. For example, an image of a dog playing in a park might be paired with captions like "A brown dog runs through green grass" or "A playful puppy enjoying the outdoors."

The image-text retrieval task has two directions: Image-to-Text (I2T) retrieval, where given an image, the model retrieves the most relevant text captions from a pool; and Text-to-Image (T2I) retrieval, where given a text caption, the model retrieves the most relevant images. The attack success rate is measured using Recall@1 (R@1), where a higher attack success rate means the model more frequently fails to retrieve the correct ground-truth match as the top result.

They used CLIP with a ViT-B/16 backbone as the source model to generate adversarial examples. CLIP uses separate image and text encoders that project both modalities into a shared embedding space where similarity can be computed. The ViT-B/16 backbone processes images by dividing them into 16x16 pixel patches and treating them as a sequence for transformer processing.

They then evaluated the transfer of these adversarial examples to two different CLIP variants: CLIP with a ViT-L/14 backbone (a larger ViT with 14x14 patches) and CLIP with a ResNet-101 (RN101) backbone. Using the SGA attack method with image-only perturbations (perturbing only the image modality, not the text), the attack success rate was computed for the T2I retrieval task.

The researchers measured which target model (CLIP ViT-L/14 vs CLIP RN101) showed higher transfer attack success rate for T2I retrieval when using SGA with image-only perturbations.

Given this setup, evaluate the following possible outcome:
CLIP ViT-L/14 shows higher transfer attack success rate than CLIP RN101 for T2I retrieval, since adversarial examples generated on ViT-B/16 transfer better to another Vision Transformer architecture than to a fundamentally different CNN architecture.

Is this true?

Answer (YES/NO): YES